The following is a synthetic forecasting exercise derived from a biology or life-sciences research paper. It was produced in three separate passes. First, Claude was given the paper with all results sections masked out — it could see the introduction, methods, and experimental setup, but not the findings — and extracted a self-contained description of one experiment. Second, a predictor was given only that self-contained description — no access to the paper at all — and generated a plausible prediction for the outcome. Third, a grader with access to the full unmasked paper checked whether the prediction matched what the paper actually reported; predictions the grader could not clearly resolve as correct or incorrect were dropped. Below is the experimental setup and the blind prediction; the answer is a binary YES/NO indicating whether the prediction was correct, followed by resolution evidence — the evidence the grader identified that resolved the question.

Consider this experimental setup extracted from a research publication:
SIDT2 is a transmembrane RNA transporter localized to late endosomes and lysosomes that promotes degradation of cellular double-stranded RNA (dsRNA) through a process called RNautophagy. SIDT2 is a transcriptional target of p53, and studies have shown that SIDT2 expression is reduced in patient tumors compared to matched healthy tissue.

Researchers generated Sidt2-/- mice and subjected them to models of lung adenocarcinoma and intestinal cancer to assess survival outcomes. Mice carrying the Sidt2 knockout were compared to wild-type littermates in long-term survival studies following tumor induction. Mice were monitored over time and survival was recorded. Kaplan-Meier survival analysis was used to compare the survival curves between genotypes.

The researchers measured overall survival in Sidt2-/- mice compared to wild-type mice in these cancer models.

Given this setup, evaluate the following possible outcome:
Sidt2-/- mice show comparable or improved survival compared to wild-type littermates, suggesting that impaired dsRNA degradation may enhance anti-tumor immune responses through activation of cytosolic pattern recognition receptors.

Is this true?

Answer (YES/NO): NO